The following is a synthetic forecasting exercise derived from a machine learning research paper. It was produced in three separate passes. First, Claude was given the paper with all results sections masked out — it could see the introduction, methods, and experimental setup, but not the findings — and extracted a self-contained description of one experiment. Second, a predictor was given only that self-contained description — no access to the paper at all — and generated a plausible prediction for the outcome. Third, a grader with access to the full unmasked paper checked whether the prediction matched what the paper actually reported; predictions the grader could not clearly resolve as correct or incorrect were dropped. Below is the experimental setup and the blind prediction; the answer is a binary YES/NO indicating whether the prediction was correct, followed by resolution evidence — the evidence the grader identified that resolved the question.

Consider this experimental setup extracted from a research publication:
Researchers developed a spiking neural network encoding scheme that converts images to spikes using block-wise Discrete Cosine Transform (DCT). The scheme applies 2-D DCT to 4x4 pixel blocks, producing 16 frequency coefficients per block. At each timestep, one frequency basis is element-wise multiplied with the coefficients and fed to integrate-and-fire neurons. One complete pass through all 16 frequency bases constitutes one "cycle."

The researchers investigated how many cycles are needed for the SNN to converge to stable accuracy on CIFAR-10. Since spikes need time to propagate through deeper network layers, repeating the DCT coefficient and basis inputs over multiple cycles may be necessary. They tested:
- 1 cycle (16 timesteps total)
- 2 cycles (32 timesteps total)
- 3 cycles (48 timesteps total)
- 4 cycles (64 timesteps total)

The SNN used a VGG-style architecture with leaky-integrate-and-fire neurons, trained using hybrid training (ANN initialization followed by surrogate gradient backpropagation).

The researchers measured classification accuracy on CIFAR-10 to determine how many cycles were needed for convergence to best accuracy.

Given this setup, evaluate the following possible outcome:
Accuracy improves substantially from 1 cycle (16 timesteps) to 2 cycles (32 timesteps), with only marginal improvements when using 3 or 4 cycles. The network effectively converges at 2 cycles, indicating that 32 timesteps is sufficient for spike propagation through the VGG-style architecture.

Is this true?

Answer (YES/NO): NO